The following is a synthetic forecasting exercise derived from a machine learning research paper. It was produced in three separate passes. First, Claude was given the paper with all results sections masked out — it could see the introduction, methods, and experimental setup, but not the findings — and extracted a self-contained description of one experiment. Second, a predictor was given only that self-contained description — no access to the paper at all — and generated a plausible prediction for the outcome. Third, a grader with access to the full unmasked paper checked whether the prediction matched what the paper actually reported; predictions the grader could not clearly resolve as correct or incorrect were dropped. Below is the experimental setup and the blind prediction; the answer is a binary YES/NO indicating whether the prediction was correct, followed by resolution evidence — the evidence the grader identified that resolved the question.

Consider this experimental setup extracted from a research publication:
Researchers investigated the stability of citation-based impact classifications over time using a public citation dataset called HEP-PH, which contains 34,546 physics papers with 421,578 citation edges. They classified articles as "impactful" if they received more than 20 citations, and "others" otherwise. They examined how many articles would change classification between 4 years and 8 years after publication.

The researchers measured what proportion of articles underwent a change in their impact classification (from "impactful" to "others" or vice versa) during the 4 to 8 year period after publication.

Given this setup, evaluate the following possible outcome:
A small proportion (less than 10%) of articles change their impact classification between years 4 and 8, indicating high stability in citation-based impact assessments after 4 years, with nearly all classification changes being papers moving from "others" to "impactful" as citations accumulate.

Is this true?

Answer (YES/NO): YES